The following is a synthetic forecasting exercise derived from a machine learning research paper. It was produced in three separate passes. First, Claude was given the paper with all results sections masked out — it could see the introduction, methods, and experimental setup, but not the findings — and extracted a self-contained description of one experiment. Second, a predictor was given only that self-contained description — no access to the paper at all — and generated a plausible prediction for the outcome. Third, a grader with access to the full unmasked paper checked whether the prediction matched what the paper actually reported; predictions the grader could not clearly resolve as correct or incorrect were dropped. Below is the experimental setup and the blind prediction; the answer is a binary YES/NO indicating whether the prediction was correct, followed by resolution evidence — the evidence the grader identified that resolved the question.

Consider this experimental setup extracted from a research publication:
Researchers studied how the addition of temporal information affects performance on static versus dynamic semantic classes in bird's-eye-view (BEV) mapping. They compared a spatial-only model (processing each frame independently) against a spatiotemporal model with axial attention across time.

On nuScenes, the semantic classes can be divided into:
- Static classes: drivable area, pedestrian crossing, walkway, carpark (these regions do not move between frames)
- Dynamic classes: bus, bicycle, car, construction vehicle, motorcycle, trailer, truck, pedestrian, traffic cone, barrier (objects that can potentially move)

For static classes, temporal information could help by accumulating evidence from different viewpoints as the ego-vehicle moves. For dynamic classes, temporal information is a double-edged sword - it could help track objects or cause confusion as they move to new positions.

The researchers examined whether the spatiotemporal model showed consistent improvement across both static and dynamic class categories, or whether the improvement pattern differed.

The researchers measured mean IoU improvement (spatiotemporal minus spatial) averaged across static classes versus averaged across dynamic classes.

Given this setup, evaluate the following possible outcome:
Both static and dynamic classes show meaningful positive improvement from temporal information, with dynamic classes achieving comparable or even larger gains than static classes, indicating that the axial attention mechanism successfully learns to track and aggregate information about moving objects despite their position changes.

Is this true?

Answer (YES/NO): NO